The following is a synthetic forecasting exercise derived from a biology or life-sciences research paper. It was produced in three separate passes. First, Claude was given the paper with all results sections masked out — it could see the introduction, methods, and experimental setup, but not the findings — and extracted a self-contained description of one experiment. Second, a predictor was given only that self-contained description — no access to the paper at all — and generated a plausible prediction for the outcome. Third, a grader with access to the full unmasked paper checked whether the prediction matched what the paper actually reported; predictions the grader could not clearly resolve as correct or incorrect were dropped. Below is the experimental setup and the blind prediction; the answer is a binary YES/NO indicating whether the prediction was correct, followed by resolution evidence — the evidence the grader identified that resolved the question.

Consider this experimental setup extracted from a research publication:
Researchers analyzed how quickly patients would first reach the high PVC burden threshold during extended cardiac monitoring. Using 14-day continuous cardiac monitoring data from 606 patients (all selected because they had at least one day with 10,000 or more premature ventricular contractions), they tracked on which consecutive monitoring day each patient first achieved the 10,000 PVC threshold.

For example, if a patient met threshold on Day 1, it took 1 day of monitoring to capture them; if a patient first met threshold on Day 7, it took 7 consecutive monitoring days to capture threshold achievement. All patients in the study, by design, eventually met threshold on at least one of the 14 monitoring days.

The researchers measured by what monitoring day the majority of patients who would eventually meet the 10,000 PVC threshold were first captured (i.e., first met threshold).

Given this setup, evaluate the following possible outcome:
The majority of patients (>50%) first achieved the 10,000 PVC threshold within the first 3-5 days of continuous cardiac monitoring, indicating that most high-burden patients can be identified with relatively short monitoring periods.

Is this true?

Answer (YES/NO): YES